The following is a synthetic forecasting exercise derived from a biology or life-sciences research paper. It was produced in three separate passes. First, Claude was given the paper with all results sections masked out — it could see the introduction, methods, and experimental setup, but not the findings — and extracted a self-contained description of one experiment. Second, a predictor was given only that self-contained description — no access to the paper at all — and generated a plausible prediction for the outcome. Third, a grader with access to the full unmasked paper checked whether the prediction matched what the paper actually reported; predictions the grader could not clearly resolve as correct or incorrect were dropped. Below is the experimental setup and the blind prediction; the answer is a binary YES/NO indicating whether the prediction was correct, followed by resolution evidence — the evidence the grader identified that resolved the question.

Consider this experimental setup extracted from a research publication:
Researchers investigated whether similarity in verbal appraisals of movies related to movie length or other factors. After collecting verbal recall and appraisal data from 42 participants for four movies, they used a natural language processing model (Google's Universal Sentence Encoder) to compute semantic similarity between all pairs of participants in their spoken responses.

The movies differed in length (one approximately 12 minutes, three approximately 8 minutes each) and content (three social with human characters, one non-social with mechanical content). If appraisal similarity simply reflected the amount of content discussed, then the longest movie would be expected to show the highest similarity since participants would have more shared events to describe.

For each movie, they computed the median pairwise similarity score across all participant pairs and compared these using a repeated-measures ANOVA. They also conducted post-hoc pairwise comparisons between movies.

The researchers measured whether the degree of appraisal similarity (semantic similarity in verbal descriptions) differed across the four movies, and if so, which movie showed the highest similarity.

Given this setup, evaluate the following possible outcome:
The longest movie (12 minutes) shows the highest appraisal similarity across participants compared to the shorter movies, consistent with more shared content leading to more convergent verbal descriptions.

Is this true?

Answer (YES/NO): NO